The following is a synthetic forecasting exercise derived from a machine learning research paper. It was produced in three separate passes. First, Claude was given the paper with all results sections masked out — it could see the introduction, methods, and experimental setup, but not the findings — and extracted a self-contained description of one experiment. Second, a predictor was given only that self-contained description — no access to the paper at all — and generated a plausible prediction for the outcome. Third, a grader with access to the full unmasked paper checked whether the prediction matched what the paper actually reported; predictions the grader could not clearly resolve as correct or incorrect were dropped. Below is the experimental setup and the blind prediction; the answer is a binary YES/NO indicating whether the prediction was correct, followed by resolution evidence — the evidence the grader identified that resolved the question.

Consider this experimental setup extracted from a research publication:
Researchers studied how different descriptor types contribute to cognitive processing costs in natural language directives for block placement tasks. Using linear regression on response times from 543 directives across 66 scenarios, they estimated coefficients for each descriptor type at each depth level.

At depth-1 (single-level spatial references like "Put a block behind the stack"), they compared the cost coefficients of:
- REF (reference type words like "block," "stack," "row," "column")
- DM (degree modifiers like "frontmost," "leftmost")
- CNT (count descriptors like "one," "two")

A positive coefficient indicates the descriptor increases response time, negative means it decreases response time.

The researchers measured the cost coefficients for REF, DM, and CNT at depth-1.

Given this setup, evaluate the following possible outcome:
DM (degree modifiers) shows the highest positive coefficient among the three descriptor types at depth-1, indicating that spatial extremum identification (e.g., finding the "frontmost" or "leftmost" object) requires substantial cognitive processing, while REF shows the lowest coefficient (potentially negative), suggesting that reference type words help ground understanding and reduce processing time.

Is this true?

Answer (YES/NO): NO